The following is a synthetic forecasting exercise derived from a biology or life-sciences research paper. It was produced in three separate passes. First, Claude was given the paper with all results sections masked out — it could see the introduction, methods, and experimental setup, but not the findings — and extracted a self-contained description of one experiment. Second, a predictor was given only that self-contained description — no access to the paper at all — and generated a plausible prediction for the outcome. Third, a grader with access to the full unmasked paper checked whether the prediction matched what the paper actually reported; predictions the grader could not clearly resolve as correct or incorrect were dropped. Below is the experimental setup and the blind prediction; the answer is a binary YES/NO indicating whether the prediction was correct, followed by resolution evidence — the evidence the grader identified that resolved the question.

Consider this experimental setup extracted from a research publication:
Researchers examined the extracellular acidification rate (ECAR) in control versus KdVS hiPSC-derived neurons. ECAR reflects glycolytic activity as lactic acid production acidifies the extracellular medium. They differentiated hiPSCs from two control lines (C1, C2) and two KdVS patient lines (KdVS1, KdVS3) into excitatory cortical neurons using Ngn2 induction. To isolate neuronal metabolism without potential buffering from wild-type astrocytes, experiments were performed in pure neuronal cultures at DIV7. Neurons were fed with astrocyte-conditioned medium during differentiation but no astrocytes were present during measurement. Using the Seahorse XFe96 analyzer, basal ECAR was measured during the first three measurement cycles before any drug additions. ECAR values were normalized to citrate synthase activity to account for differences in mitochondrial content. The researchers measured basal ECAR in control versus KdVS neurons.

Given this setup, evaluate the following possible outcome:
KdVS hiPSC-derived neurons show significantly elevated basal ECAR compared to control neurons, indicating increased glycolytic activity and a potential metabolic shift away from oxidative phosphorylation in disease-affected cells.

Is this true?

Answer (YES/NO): NO